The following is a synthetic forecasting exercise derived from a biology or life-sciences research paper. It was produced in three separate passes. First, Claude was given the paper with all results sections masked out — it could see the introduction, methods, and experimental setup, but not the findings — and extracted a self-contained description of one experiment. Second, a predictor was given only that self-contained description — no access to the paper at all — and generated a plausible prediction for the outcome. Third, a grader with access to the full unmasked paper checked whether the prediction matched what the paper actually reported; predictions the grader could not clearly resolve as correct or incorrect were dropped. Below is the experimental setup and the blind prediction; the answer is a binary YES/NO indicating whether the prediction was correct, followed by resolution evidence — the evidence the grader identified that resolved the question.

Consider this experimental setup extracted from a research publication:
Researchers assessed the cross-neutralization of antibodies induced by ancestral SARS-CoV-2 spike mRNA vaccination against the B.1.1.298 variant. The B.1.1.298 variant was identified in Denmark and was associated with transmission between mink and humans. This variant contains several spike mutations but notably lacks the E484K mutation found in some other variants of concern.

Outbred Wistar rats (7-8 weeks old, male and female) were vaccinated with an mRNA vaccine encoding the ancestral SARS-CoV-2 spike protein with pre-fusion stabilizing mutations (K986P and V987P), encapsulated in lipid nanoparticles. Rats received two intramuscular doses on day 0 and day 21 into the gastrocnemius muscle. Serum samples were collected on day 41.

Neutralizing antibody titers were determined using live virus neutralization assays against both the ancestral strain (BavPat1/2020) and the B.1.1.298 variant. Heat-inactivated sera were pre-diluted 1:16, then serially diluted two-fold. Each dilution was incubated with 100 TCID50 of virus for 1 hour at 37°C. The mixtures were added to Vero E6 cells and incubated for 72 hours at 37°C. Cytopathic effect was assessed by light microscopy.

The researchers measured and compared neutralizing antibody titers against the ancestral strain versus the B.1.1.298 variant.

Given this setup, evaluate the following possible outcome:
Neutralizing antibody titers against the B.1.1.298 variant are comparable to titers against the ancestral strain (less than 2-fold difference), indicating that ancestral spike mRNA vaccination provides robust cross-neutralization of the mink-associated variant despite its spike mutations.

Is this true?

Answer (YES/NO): YES